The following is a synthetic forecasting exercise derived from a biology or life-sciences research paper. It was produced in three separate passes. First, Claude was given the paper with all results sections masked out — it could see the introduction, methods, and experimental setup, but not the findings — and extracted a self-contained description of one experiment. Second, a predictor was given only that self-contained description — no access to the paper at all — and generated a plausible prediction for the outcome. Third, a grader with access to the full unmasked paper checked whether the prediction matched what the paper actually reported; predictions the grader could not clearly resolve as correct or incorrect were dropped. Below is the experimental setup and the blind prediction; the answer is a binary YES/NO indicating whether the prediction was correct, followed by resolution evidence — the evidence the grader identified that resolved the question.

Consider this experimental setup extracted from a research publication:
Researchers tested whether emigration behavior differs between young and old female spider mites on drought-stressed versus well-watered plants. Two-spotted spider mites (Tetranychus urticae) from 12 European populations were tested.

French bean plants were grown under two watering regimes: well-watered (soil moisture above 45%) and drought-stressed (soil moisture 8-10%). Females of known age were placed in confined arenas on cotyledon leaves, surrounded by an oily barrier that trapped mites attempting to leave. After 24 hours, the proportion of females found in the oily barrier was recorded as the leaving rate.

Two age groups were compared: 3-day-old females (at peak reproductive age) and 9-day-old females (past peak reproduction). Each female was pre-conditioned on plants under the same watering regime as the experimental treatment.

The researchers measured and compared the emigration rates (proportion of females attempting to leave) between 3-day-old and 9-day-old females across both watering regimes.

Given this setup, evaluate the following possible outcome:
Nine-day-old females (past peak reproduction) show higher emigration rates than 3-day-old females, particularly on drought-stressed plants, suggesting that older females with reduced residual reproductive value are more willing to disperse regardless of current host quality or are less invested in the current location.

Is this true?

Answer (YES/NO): NO